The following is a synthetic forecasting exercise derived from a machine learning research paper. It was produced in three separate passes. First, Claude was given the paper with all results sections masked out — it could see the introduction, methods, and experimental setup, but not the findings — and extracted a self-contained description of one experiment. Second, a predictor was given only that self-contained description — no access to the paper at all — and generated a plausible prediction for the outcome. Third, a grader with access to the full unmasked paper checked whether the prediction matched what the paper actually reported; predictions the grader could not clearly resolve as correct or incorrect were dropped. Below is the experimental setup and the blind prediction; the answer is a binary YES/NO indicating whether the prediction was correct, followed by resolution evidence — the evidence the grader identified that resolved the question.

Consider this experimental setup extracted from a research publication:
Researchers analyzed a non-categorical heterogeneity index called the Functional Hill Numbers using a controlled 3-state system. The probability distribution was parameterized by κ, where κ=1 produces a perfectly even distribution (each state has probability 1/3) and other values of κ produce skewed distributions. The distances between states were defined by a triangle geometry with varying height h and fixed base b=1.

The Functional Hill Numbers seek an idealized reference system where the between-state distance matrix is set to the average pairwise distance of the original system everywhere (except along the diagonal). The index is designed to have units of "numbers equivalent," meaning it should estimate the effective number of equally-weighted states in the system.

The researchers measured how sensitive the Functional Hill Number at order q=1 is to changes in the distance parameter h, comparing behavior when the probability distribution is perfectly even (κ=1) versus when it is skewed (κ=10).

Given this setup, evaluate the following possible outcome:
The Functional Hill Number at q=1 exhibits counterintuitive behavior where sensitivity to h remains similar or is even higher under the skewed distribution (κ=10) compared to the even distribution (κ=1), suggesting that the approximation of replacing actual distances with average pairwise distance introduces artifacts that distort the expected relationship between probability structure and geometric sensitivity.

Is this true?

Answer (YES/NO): YES